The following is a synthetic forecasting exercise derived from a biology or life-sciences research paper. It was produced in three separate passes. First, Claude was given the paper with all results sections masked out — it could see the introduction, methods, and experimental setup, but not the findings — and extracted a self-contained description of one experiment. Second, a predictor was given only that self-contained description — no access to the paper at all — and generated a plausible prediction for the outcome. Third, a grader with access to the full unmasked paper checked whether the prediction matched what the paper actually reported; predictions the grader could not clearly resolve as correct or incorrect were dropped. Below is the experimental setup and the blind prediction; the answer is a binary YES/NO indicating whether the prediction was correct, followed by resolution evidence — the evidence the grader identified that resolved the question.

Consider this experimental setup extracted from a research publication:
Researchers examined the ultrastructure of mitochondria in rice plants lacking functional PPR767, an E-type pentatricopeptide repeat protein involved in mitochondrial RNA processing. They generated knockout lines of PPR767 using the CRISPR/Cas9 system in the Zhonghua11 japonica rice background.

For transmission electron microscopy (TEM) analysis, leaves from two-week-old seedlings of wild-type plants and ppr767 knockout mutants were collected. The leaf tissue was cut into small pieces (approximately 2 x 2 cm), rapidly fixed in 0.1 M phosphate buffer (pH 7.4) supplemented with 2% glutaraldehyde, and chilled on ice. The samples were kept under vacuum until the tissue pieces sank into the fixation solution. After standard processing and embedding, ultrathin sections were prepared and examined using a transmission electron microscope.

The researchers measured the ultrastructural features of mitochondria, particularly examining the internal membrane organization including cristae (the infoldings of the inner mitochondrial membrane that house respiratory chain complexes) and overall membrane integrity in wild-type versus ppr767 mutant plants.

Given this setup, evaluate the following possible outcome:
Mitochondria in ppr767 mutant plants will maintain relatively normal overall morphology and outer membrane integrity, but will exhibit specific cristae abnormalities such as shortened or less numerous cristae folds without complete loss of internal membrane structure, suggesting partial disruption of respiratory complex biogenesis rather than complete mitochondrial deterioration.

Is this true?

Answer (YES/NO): NO